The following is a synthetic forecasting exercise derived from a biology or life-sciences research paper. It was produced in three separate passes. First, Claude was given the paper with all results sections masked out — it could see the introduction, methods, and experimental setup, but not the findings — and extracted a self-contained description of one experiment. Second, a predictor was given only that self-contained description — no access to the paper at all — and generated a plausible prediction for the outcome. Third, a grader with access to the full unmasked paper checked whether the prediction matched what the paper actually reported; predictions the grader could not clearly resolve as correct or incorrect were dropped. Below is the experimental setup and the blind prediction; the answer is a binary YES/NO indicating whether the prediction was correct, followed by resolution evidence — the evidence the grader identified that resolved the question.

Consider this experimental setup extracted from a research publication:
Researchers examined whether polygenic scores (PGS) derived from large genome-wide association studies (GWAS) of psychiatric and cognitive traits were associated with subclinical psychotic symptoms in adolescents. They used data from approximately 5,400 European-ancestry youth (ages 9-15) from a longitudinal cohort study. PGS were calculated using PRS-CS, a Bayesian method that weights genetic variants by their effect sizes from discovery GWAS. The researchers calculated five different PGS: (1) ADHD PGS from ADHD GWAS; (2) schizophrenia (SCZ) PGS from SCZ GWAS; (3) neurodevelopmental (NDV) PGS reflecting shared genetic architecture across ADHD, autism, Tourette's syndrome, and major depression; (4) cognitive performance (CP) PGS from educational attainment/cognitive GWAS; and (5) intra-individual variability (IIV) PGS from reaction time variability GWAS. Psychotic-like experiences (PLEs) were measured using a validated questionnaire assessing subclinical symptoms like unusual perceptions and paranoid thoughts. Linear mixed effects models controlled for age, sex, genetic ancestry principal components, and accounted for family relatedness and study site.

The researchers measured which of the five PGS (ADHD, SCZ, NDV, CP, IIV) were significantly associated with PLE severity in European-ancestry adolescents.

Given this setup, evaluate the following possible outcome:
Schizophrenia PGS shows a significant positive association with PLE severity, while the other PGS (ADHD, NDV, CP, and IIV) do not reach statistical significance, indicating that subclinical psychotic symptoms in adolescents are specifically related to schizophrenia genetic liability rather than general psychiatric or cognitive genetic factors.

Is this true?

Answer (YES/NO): NO